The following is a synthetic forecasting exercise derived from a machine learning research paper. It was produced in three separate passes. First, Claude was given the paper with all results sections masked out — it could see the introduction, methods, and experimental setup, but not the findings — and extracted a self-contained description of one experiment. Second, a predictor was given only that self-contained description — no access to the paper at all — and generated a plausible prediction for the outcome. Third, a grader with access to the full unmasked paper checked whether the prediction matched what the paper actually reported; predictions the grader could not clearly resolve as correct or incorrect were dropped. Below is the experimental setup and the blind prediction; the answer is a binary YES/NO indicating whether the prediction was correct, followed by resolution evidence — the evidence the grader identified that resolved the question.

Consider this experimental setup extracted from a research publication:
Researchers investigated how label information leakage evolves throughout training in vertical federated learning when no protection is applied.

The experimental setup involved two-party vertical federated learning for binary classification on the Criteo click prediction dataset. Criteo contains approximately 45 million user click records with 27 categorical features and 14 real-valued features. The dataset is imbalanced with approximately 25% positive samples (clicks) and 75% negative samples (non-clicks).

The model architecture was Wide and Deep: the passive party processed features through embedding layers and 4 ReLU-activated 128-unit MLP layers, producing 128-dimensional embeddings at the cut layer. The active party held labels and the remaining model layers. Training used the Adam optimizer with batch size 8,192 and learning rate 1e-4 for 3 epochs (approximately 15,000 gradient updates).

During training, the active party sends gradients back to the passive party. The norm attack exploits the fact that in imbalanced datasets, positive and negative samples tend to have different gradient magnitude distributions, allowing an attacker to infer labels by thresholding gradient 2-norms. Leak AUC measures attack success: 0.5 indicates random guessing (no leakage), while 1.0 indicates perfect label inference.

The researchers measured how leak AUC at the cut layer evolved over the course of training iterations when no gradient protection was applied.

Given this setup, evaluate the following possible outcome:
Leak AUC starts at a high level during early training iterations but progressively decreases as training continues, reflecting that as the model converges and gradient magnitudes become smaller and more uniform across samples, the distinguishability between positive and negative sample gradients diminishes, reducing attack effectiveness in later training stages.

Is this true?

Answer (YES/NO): NO